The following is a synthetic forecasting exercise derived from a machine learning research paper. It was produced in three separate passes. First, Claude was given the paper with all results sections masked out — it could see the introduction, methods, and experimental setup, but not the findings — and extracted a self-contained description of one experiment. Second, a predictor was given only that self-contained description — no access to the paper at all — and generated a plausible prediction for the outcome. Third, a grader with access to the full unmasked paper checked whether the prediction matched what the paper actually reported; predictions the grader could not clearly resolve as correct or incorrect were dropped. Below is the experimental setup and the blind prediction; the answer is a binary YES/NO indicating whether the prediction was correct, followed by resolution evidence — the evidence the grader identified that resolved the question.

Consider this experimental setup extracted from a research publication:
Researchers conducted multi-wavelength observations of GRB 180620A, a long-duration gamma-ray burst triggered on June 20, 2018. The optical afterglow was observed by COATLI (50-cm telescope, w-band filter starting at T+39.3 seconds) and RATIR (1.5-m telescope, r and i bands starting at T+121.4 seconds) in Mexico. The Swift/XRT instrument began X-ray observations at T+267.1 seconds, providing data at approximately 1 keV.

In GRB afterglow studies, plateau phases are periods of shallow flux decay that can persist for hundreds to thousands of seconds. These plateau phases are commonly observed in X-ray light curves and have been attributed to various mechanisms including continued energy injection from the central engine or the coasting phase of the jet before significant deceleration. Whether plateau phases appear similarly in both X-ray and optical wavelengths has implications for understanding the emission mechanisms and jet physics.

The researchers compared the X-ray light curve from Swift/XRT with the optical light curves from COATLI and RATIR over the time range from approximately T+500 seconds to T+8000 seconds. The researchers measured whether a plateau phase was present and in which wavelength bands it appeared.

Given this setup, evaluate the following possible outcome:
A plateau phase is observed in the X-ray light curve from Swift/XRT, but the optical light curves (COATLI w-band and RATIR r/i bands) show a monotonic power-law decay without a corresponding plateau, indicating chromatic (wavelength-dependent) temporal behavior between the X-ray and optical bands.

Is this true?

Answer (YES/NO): NO